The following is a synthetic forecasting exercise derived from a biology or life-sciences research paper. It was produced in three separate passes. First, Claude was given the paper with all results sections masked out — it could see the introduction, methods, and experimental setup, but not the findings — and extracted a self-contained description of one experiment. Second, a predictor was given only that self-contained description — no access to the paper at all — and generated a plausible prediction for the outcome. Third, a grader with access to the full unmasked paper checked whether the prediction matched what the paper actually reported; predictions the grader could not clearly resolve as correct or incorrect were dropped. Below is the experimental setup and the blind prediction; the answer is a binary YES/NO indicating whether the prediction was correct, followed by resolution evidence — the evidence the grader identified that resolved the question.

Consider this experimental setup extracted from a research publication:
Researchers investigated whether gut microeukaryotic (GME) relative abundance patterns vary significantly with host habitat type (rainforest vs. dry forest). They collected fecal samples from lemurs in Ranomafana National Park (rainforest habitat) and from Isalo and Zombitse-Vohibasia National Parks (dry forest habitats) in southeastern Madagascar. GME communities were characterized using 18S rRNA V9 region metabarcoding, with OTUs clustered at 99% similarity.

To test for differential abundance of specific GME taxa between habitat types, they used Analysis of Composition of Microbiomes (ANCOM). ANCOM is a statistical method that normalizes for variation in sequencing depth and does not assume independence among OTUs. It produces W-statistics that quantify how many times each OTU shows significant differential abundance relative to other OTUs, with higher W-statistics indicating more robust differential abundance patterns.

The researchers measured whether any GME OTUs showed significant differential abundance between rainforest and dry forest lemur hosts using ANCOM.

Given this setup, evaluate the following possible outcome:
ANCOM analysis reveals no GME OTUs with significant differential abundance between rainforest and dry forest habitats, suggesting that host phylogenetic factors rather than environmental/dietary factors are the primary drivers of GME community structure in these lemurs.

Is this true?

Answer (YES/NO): NO